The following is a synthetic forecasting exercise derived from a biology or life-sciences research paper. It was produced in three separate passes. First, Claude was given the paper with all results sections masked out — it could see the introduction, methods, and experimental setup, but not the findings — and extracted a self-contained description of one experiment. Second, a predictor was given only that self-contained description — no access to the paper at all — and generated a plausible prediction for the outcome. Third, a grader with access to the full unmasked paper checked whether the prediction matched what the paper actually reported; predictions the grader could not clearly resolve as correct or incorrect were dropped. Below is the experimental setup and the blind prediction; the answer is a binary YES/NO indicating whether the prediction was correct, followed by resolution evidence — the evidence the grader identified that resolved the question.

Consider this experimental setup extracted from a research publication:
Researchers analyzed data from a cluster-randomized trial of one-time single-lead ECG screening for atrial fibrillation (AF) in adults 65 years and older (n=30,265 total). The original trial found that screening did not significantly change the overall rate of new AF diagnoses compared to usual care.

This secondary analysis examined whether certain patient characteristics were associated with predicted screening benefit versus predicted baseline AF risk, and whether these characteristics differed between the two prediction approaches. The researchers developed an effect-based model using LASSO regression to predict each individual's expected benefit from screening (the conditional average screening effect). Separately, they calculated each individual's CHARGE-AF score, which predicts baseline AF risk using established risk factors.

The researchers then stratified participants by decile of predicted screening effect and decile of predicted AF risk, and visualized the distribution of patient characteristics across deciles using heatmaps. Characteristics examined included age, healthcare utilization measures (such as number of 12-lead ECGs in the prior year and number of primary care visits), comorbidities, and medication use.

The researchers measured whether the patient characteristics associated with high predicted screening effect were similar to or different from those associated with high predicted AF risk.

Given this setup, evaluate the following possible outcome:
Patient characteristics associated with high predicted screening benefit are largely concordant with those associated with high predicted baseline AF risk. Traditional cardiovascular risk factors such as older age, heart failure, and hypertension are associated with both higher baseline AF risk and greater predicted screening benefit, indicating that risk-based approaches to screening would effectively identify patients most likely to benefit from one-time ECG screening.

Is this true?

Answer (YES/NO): NO